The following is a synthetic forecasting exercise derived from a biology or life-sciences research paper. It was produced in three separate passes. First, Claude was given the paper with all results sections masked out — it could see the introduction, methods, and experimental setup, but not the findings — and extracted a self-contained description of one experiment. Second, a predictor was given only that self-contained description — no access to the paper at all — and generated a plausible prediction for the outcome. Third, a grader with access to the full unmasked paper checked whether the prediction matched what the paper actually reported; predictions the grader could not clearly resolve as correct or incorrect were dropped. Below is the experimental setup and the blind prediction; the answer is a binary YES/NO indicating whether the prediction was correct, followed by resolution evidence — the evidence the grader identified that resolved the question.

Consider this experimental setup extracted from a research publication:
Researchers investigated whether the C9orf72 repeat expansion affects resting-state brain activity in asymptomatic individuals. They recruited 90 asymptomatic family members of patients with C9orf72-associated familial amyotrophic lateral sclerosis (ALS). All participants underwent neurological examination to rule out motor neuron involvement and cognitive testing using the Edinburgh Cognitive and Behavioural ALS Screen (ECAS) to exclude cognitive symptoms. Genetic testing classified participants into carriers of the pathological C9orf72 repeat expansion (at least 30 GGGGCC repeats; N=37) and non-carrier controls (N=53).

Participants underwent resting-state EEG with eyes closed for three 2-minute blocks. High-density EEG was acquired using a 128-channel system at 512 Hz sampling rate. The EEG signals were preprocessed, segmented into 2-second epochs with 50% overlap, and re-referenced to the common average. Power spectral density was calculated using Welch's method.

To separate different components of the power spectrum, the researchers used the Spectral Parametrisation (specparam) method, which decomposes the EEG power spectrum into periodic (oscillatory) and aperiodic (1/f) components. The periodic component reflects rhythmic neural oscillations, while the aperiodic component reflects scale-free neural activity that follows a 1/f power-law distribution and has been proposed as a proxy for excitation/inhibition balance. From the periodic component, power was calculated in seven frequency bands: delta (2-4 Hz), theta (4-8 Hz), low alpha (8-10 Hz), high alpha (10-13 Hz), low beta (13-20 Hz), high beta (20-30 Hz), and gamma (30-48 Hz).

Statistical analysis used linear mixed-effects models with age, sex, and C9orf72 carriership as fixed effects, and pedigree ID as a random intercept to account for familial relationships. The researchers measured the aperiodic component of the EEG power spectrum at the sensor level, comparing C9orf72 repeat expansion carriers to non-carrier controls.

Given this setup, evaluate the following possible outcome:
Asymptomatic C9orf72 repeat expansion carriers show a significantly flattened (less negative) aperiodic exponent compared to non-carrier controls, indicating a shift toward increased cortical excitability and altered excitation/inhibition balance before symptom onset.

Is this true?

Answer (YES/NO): NO